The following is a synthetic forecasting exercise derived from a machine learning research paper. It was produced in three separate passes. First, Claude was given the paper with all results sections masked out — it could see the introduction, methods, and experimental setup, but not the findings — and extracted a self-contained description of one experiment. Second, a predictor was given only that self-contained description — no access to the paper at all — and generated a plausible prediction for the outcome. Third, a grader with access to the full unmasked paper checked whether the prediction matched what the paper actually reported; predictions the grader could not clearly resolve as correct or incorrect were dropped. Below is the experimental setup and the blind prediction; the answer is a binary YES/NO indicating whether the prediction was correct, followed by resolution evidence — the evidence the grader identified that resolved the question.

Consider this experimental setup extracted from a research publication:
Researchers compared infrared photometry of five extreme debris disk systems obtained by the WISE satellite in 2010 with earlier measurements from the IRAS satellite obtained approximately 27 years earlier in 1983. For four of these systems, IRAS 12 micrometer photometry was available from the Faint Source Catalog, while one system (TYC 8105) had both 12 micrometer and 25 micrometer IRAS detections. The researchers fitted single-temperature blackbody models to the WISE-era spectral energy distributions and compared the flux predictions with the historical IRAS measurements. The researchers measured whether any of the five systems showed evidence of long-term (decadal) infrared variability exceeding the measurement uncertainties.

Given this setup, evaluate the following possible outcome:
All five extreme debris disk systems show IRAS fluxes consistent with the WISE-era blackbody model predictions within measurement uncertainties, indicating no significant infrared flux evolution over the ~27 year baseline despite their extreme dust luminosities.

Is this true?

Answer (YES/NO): YES